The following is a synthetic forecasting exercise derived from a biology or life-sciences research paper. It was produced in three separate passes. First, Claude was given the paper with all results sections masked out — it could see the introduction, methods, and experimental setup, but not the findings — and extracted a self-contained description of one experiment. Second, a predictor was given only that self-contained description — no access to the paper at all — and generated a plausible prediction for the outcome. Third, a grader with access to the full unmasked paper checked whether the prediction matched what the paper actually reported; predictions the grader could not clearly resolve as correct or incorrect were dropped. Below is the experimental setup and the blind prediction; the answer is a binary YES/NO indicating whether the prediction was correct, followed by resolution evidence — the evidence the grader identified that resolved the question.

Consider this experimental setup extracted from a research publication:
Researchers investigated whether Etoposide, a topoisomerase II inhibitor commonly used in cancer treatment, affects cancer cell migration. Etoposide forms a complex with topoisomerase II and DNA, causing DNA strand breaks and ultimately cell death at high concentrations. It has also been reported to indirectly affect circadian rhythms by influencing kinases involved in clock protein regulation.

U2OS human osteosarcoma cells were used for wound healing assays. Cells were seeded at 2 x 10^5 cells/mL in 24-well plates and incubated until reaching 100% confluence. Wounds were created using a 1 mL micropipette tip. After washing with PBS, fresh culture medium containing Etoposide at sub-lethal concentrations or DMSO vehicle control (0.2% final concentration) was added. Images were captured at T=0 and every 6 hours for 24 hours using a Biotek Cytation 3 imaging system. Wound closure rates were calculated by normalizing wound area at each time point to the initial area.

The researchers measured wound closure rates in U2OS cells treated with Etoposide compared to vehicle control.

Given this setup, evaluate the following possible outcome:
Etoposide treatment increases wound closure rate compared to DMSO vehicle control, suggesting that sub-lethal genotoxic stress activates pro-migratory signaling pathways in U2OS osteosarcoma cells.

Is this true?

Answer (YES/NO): NO